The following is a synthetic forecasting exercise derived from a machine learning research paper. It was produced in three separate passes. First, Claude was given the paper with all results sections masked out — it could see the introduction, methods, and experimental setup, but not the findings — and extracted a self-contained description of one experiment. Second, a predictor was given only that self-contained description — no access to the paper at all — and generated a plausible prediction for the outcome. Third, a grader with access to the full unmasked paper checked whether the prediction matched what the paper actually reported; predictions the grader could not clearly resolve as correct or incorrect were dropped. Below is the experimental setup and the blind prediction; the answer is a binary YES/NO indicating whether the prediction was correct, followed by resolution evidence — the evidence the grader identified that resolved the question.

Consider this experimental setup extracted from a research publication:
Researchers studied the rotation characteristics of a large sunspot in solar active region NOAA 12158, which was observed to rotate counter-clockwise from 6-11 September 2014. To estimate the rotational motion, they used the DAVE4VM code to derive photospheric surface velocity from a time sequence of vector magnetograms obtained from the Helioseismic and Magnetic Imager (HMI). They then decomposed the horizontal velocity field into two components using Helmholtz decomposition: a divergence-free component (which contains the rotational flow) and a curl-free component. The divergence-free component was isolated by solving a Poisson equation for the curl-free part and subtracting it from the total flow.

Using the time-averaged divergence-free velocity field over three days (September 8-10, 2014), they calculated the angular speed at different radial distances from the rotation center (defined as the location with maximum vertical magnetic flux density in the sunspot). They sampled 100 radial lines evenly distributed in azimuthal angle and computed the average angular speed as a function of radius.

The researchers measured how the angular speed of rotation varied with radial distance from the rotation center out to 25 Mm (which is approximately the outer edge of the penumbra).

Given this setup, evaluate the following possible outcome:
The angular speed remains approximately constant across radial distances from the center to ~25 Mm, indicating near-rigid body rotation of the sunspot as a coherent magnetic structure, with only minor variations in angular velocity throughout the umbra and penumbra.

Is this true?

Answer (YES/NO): NO